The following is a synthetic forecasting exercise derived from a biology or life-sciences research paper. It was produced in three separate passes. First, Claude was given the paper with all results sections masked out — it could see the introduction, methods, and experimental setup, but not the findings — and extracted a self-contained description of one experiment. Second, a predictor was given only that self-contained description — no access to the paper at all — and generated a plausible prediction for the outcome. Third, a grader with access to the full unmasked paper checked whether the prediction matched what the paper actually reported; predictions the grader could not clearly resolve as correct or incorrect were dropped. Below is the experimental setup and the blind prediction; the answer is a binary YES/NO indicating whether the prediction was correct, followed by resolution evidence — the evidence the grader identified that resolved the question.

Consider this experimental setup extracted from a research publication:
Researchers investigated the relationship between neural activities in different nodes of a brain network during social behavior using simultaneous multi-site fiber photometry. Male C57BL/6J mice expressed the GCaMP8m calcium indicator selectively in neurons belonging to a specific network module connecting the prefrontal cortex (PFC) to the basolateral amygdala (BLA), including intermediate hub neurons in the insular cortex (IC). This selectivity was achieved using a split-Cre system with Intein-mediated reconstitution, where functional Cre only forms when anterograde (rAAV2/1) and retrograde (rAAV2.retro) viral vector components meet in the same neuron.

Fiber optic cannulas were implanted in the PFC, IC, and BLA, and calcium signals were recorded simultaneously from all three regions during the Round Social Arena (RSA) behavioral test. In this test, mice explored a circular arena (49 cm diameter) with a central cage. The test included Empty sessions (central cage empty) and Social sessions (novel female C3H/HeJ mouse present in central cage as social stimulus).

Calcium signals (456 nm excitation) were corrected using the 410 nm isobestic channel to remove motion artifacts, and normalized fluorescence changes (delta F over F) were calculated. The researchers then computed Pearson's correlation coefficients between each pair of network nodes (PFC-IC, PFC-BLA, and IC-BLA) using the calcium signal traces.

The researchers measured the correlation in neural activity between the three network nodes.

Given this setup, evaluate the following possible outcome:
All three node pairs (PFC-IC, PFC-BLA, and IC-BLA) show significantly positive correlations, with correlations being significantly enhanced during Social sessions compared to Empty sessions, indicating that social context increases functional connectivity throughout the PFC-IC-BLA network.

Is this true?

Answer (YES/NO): NO